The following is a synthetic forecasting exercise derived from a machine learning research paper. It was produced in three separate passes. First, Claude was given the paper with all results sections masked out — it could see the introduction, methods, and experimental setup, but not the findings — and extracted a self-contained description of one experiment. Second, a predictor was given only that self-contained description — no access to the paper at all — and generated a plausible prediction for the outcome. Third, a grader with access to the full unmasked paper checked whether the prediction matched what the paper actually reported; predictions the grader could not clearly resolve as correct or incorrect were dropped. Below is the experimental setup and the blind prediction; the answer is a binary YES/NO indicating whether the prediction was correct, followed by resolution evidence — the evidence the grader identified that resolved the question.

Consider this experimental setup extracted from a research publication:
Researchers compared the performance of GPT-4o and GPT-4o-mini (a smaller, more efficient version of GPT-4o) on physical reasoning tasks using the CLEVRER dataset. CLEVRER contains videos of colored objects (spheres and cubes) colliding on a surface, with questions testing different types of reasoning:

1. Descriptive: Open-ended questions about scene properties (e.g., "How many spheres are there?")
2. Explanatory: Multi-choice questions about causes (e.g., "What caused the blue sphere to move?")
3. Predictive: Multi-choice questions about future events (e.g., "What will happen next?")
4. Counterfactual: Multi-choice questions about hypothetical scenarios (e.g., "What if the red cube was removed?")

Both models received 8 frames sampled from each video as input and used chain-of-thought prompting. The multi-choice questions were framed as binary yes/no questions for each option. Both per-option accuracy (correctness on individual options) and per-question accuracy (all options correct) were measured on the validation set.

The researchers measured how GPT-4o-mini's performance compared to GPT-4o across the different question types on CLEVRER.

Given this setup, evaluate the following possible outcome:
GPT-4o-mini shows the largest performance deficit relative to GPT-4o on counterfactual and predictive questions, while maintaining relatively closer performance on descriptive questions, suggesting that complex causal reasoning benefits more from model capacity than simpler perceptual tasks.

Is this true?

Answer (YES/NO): NO